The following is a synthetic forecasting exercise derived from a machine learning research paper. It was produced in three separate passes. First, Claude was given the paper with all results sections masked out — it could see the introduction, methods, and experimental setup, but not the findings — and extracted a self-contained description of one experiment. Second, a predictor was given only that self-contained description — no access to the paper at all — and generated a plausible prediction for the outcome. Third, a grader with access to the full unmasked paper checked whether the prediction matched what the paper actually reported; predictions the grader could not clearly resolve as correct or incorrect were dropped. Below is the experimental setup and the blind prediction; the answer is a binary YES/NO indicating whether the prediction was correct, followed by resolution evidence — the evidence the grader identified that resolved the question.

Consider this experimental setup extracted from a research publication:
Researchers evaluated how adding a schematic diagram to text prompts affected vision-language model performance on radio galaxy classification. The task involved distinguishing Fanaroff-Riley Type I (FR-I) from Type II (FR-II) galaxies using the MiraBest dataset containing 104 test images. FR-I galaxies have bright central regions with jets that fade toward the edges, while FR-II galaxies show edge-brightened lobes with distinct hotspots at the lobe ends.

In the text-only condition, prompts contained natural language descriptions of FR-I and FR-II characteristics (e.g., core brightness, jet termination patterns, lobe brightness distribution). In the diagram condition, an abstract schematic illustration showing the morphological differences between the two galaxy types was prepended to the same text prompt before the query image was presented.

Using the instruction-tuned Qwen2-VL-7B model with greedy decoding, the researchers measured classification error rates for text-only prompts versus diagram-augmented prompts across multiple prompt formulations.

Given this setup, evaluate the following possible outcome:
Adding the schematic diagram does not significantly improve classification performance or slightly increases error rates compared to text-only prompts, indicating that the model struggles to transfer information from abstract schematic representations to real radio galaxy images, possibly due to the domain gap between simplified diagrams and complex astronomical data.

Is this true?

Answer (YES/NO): YES